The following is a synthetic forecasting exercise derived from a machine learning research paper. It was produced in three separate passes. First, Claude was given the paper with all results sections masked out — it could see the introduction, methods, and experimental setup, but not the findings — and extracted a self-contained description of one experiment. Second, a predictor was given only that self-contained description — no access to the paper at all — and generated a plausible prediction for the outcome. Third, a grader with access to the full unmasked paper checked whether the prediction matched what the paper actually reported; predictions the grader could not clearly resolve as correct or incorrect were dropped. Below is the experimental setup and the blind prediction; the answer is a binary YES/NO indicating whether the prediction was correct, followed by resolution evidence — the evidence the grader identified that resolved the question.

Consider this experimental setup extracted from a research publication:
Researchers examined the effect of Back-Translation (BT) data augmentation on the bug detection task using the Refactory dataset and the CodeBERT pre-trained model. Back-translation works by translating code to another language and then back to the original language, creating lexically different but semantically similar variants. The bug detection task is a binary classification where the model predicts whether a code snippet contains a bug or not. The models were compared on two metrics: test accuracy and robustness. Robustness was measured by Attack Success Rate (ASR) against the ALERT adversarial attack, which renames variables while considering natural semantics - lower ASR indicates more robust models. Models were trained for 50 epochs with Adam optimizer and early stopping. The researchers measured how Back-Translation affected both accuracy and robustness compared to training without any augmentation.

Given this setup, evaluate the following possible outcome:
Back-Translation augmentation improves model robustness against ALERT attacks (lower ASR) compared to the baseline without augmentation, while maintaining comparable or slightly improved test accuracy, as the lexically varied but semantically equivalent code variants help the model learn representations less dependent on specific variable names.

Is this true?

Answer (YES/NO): NO